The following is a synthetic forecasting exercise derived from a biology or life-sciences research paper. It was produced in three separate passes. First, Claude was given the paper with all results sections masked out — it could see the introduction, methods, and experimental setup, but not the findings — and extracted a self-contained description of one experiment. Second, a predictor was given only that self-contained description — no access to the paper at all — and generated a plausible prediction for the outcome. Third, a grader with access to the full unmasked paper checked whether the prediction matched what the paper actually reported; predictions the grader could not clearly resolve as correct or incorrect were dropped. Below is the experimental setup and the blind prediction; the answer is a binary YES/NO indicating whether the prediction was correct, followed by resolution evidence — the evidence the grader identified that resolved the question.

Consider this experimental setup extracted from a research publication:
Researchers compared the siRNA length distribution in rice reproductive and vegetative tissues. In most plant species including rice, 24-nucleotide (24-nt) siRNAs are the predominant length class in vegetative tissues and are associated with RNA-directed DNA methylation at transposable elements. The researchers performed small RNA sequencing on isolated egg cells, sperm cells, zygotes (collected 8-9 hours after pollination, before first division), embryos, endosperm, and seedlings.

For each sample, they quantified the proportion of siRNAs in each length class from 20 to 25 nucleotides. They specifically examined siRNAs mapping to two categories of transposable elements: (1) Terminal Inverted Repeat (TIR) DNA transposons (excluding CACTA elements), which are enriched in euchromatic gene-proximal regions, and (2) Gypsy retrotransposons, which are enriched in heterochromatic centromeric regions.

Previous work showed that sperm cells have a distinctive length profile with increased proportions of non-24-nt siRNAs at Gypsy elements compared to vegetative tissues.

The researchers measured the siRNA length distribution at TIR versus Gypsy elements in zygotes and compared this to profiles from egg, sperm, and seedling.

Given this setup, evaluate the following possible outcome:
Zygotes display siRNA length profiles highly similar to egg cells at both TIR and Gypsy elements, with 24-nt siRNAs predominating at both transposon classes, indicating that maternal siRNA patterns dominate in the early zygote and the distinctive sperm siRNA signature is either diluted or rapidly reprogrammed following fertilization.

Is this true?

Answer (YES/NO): YES